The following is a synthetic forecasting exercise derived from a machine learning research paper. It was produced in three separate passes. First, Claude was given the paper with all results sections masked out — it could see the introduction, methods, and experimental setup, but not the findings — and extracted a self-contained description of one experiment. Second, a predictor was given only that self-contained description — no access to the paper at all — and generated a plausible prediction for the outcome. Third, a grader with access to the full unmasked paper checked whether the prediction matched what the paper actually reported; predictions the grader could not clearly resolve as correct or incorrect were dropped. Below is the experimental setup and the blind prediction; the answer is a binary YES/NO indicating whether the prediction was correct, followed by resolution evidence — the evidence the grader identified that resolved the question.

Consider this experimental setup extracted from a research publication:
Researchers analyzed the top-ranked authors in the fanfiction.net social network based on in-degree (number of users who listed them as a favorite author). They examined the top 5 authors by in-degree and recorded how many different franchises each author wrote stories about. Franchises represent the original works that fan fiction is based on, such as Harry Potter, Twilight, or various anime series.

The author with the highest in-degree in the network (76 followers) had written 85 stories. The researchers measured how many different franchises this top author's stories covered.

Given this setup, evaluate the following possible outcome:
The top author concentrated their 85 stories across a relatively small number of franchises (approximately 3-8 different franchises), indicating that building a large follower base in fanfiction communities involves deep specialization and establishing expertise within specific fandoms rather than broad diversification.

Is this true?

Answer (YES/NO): NO